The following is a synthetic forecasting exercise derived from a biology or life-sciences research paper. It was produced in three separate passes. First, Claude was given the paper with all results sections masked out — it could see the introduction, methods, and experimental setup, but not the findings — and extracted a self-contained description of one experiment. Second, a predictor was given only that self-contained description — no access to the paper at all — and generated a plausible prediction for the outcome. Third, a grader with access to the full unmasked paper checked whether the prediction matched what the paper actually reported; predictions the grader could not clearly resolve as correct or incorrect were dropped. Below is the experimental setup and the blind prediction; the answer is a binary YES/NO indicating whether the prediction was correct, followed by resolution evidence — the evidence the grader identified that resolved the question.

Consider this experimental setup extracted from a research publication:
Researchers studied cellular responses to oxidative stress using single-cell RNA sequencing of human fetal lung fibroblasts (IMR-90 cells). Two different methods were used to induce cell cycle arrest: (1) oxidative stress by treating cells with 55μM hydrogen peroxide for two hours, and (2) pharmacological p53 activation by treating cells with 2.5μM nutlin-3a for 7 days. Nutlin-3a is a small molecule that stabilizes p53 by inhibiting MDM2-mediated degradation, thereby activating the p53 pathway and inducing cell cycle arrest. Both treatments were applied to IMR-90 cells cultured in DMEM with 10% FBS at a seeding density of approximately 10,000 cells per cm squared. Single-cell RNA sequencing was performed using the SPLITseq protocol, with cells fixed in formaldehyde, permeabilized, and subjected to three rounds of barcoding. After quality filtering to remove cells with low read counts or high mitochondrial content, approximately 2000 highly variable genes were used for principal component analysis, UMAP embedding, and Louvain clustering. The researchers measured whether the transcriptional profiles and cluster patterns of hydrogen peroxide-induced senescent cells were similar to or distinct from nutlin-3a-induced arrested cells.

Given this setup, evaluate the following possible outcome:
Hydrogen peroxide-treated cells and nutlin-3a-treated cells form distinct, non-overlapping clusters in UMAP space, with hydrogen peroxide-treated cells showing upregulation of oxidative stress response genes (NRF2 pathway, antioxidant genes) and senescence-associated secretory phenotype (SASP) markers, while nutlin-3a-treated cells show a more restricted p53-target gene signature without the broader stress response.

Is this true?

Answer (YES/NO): NO